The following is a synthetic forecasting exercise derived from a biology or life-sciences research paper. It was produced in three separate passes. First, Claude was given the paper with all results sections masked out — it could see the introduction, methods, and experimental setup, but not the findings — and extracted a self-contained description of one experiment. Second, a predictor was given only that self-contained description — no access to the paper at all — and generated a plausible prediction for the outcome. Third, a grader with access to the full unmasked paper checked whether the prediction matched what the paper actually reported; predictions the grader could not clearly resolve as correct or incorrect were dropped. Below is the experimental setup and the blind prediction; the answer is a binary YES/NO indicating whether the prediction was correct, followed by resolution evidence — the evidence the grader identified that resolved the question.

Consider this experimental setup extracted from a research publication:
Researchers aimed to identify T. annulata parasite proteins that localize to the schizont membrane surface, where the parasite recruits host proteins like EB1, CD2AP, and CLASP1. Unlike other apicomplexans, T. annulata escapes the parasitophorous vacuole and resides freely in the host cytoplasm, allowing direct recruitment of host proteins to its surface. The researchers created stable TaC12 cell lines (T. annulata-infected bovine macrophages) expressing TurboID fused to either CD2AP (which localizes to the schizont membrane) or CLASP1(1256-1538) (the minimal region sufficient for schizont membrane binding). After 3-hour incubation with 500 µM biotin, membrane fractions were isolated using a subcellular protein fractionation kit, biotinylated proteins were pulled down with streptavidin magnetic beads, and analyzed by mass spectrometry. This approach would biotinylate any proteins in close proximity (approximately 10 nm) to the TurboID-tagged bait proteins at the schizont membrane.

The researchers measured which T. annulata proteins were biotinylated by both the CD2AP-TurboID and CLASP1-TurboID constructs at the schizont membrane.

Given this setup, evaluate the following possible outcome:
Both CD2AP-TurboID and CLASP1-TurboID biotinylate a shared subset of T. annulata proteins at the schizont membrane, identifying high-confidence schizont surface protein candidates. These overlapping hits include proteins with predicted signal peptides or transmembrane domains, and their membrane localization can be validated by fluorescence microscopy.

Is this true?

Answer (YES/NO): YES